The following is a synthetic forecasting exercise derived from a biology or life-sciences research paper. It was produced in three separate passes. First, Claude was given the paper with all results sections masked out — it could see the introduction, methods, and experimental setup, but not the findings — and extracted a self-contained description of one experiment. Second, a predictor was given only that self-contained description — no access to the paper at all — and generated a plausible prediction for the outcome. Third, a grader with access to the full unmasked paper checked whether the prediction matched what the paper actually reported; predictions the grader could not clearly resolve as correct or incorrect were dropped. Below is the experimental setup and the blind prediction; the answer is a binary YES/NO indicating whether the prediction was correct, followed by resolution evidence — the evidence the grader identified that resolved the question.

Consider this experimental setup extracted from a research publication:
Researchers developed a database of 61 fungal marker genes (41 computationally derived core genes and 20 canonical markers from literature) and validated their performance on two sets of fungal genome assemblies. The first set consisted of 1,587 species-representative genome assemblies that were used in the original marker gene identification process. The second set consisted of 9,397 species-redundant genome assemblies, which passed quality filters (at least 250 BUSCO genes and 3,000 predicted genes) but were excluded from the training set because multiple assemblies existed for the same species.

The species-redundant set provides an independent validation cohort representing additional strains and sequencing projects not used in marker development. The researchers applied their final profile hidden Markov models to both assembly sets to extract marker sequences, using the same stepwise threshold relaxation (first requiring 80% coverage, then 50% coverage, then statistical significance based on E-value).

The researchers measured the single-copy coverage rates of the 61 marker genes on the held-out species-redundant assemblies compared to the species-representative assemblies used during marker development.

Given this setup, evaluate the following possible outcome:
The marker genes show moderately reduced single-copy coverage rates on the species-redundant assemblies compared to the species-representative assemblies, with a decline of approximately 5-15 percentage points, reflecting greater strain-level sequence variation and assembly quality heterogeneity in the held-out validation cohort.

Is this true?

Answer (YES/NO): NO